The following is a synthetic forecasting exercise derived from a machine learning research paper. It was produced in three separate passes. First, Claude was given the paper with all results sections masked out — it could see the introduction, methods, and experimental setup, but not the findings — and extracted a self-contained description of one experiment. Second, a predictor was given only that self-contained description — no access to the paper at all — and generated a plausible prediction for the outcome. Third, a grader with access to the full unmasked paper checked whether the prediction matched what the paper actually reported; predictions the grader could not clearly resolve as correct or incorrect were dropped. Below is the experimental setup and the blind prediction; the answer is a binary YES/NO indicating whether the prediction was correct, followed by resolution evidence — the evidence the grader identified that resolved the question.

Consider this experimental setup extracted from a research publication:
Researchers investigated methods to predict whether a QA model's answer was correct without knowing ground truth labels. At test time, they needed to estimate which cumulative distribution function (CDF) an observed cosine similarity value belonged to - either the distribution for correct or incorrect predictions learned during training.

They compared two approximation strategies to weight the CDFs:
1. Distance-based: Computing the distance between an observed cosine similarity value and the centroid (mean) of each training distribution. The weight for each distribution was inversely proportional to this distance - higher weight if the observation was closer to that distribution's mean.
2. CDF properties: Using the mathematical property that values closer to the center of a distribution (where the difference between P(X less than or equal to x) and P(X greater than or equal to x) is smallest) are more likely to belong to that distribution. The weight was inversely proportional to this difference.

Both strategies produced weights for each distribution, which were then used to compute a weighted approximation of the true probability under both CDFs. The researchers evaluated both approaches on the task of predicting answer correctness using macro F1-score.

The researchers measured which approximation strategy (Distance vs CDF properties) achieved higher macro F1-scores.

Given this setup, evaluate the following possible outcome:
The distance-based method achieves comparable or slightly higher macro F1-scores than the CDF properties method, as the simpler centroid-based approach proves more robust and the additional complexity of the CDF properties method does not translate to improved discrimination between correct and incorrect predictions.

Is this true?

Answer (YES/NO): YES